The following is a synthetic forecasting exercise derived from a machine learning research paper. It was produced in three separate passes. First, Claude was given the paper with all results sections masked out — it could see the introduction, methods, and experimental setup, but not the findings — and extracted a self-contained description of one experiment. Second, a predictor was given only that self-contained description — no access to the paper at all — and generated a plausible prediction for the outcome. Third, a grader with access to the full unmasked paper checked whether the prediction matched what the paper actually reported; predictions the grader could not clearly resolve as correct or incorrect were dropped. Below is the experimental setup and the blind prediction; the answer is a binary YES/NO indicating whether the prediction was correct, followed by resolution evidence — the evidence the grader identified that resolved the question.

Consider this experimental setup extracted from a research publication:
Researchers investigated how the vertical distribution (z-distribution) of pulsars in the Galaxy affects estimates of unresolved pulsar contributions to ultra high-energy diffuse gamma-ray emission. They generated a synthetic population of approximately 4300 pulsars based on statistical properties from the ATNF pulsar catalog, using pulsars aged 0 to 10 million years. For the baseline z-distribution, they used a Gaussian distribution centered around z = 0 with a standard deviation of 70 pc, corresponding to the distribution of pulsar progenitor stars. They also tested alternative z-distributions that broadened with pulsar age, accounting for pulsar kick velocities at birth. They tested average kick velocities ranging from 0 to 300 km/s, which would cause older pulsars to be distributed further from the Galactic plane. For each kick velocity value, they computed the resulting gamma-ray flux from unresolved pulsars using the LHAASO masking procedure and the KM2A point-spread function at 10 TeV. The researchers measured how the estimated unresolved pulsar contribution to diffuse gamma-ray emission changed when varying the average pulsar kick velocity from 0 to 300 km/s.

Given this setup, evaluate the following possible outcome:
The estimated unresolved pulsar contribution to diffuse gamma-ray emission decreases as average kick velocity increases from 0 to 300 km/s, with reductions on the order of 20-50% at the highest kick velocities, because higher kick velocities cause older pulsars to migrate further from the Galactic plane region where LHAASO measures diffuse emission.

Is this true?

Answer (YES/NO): NO